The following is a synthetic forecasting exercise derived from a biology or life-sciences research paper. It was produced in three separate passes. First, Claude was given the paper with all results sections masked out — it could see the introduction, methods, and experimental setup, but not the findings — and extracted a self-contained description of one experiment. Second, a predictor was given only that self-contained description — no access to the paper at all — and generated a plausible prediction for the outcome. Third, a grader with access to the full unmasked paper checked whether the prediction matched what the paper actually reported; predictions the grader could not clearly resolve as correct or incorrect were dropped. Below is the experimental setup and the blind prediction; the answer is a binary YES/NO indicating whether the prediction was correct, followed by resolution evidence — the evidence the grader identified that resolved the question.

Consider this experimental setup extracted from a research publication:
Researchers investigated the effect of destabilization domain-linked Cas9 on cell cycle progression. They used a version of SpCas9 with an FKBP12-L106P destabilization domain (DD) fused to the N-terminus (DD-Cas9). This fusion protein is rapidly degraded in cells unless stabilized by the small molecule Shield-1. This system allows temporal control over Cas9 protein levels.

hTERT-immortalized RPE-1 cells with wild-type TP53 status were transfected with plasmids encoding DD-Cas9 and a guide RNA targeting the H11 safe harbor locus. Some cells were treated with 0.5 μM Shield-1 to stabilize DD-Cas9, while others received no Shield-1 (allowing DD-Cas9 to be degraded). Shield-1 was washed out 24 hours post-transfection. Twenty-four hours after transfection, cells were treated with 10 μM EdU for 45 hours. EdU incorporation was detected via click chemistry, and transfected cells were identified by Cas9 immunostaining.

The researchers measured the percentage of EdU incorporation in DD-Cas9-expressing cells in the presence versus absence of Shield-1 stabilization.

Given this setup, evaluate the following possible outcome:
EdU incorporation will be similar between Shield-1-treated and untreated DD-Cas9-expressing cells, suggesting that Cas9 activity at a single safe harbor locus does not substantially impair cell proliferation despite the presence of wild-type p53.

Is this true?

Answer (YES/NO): NO